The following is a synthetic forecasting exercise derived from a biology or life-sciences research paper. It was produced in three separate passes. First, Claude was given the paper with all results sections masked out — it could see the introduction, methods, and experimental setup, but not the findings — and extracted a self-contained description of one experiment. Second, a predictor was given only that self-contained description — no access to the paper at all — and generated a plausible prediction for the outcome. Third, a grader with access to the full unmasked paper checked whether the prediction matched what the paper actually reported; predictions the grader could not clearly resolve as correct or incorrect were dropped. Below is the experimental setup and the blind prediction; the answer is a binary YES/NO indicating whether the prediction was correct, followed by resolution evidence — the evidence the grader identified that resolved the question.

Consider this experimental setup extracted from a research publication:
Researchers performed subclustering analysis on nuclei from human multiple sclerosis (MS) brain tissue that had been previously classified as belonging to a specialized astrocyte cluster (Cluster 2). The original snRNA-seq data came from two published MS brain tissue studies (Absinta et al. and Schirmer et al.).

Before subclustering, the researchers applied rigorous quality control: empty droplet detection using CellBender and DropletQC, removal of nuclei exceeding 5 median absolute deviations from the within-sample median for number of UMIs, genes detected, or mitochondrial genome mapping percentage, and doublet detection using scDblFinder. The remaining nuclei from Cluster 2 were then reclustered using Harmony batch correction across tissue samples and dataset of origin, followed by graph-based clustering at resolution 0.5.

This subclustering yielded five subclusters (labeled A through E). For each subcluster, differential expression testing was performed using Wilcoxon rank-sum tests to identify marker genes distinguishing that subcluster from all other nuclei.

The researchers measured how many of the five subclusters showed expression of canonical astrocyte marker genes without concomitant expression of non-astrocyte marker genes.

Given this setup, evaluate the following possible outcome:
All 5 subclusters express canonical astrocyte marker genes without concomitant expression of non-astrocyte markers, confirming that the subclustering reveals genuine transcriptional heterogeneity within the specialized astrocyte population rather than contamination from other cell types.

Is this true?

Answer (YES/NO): NO